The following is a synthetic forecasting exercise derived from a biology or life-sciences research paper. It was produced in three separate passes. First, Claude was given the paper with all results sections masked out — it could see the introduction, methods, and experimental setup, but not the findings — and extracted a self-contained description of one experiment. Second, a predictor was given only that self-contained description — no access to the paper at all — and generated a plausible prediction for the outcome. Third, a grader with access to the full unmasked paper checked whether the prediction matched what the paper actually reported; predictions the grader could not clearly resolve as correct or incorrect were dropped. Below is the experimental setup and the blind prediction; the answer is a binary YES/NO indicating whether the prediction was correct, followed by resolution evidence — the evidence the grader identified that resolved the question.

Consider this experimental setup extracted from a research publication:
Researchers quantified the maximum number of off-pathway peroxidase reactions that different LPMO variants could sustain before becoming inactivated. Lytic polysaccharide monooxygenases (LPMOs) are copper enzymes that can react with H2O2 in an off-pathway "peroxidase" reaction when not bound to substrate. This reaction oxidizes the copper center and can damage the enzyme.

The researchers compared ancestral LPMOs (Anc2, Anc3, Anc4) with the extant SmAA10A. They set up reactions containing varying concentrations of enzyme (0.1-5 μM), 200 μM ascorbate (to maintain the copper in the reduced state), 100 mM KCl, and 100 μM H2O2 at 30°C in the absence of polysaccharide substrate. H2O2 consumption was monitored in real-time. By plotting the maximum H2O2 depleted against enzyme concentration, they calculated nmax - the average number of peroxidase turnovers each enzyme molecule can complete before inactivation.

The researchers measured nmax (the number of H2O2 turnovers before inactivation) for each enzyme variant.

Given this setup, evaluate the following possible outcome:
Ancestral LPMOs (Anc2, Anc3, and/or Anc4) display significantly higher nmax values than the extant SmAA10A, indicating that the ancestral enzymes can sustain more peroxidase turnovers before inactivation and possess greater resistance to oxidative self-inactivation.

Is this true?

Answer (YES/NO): NO